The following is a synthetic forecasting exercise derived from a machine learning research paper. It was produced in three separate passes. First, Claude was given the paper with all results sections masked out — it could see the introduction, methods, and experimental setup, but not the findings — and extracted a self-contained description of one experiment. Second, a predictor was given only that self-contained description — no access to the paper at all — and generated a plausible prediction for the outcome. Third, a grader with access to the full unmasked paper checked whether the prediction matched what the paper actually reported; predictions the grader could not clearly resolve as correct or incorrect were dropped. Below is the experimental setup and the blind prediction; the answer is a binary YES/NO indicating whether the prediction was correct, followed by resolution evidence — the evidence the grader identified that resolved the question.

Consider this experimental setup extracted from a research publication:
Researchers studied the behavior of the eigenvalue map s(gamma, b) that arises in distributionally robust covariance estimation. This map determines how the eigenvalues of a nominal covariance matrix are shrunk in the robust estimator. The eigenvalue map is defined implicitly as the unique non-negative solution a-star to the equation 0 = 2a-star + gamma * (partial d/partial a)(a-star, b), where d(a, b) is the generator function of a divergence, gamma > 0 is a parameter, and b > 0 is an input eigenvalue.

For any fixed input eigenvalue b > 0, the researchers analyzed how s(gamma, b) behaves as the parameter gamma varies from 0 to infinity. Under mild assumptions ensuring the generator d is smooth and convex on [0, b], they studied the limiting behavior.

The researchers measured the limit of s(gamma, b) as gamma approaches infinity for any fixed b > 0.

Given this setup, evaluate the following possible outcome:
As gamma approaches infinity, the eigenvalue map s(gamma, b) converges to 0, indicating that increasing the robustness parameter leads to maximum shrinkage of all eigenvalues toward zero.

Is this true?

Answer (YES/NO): NO